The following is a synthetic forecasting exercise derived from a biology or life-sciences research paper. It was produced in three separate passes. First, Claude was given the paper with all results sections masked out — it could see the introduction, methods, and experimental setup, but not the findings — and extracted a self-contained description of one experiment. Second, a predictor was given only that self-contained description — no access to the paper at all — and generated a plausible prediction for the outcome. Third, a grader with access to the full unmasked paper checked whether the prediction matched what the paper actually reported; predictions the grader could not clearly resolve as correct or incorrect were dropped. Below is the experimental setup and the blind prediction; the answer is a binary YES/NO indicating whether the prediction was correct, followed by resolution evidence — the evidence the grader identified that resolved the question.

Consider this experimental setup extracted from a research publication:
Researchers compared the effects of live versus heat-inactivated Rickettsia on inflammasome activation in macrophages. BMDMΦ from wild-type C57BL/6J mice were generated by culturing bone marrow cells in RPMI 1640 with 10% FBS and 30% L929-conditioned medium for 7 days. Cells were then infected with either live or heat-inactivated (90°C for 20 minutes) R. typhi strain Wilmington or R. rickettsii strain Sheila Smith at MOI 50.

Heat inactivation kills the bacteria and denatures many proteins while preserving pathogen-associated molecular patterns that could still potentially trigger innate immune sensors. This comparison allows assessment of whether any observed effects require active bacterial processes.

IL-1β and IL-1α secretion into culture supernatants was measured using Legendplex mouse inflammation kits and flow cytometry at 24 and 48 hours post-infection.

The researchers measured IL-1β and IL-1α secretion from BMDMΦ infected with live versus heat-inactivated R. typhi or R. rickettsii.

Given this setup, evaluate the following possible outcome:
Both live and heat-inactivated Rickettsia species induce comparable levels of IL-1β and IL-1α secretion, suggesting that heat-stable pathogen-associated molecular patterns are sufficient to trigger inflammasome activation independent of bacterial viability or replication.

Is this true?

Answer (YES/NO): NO